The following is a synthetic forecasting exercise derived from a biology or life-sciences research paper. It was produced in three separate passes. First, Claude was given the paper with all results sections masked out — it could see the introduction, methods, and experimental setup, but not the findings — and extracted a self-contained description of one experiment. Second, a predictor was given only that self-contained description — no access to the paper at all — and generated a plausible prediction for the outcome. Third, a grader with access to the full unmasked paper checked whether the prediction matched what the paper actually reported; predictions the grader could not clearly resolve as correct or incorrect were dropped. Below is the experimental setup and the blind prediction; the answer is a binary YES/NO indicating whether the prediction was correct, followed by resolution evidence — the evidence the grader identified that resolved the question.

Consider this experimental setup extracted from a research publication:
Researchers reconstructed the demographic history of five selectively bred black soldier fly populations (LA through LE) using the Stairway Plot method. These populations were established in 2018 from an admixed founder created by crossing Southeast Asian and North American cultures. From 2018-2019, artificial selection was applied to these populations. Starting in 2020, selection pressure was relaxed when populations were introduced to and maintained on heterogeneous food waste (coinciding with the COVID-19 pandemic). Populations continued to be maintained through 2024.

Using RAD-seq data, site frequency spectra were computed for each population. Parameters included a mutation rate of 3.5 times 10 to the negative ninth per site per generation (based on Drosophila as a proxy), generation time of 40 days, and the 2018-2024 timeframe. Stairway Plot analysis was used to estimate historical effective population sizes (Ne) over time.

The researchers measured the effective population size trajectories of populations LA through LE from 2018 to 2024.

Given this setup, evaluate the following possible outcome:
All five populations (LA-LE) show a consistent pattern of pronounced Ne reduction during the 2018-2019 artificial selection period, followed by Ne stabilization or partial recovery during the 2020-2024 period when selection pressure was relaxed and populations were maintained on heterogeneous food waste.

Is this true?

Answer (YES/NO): NO